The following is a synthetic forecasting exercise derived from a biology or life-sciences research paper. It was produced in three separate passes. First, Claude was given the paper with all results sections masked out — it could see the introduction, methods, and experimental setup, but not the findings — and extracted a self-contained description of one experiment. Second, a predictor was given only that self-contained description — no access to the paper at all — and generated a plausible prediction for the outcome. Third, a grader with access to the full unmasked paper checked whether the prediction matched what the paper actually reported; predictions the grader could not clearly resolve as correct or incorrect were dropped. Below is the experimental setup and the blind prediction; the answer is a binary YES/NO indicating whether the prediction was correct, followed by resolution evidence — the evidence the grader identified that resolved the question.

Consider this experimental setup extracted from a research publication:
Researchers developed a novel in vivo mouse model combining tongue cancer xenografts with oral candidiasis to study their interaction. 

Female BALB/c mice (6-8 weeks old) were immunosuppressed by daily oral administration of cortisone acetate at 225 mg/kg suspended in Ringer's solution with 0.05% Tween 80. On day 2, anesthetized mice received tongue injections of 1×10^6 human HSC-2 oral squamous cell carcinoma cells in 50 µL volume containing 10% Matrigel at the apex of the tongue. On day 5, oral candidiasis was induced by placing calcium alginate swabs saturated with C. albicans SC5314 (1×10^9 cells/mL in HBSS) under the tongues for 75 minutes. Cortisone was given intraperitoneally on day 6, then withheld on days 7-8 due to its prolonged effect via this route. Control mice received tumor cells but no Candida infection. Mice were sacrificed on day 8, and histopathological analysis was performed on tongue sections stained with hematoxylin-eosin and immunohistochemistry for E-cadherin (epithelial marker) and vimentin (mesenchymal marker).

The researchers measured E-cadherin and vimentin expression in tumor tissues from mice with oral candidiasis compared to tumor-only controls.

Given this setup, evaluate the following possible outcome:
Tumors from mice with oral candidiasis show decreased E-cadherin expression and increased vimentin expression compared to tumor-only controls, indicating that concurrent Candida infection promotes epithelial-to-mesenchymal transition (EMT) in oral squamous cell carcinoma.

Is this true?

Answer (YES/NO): YES